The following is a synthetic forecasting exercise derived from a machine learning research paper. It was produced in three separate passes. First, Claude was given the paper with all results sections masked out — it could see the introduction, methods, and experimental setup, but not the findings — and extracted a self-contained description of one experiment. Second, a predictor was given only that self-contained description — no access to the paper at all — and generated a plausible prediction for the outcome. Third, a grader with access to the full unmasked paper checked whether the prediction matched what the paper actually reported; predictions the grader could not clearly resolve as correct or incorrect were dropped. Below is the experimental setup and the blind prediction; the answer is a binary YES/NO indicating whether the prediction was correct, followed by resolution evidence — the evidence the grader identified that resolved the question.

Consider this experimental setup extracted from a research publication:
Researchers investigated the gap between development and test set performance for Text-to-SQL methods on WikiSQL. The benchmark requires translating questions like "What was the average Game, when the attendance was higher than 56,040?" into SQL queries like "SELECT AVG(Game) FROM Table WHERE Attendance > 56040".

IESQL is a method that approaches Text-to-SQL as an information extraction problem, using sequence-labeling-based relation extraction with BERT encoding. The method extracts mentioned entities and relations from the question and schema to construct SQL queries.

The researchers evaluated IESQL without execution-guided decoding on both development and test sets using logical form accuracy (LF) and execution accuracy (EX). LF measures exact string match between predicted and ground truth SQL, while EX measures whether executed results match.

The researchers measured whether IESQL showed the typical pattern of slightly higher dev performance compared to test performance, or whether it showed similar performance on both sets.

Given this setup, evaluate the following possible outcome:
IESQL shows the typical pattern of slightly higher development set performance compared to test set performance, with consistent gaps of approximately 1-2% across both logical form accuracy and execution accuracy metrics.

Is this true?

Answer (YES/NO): NO